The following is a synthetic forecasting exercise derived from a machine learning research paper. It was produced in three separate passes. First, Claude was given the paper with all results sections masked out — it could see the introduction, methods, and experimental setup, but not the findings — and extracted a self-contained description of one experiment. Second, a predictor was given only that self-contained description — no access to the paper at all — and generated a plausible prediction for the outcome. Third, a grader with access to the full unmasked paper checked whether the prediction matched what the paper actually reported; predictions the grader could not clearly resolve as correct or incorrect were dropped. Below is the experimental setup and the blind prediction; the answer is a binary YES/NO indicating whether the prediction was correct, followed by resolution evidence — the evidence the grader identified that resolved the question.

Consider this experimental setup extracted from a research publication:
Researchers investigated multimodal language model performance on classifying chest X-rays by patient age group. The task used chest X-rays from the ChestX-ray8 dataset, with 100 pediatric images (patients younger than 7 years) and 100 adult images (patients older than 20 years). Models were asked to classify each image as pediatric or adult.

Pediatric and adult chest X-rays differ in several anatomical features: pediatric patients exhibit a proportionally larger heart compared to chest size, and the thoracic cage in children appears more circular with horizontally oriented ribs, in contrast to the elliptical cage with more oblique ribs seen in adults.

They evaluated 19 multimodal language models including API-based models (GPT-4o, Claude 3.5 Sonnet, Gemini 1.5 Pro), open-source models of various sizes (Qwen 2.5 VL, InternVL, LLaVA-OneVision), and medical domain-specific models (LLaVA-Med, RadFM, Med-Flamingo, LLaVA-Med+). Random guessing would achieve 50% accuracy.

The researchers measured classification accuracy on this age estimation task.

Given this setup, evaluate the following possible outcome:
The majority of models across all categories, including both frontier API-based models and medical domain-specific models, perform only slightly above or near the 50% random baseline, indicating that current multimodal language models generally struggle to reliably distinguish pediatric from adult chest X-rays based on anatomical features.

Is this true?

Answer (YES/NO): NO